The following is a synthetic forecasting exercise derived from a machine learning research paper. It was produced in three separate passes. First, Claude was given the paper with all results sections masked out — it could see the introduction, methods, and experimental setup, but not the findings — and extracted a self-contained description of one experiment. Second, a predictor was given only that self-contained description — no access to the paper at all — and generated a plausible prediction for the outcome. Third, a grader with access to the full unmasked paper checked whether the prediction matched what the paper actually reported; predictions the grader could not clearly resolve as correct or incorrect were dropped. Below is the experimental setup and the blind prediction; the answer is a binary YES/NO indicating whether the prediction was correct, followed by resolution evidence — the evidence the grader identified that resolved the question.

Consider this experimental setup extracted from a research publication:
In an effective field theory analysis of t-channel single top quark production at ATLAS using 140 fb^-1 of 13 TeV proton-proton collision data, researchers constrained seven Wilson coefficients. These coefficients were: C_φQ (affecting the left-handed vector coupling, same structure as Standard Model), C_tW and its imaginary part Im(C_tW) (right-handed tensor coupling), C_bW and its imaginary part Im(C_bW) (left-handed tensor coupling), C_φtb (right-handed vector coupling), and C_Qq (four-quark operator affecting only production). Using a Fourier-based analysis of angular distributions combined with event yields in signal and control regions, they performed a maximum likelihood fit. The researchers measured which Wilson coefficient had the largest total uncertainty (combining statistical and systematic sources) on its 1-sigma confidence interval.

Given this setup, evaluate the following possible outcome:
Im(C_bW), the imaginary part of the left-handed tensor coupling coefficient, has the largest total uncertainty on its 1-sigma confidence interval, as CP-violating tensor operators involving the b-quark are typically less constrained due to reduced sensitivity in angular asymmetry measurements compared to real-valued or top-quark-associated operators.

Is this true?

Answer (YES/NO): NO